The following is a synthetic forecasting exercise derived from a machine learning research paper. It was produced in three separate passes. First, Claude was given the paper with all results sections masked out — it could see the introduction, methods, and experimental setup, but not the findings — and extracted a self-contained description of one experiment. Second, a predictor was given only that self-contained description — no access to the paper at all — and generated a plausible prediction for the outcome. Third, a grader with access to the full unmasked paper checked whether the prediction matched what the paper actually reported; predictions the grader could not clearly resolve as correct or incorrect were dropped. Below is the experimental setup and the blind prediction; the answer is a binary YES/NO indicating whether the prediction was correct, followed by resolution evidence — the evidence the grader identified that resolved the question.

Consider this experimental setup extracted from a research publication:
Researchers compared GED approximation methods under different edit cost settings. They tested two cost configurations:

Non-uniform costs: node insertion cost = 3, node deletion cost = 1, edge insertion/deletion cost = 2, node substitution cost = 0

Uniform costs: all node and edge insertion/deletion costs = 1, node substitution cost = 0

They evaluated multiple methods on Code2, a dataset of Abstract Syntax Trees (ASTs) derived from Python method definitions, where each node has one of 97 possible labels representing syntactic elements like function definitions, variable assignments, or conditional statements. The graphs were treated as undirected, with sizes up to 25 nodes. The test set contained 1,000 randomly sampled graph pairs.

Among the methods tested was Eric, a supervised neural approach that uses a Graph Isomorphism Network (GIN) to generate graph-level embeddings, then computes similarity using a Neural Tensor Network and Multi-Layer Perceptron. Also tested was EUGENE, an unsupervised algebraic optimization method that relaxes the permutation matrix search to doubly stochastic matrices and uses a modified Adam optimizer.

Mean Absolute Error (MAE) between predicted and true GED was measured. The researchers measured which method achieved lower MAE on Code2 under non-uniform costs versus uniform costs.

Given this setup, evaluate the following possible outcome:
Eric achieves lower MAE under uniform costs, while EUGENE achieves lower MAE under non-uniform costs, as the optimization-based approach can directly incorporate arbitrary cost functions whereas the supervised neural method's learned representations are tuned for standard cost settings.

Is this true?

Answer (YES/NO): YES